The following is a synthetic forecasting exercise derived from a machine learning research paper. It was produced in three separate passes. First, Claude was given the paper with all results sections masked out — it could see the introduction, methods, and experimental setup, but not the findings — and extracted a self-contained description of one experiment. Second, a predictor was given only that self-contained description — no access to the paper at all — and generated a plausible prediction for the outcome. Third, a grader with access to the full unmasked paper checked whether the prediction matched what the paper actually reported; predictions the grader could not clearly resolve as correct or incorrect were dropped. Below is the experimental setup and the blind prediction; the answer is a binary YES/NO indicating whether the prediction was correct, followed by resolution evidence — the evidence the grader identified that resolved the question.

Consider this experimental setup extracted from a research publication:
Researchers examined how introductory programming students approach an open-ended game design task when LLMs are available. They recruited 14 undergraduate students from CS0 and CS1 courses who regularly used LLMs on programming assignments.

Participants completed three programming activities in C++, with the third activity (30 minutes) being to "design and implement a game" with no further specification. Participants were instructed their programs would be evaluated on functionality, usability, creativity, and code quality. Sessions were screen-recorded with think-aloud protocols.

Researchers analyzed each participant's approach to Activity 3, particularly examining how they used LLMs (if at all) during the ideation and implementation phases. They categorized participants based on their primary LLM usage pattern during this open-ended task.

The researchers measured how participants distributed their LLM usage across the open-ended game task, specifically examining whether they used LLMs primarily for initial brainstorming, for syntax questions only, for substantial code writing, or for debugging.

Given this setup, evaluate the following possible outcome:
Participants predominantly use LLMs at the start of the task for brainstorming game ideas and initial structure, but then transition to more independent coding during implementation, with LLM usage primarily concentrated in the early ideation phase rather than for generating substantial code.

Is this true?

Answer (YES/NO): NO